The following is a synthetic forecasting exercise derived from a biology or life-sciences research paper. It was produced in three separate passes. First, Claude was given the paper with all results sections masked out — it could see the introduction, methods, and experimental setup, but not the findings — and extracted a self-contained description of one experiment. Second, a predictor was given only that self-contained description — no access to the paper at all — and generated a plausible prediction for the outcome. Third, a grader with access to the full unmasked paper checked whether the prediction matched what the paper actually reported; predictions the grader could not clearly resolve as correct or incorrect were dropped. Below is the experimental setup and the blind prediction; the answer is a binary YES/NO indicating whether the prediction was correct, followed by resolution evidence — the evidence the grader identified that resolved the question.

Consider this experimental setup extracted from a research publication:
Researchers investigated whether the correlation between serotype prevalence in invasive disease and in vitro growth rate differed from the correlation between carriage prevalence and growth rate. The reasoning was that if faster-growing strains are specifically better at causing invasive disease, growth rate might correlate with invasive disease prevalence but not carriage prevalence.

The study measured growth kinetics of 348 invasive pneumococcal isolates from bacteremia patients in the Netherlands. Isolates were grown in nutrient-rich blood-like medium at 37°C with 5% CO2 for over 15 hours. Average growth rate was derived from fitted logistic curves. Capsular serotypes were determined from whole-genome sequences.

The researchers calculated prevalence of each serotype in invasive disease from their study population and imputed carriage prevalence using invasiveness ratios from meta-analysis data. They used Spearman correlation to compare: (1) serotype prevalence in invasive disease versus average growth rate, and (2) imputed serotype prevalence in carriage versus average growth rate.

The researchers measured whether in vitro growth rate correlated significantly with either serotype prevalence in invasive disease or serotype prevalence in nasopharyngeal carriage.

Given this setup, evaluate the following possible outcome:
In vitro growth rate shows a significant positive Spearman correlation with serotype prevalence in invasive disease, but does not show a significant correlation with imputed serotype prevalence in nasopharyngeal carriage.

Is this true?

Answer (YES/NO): NO